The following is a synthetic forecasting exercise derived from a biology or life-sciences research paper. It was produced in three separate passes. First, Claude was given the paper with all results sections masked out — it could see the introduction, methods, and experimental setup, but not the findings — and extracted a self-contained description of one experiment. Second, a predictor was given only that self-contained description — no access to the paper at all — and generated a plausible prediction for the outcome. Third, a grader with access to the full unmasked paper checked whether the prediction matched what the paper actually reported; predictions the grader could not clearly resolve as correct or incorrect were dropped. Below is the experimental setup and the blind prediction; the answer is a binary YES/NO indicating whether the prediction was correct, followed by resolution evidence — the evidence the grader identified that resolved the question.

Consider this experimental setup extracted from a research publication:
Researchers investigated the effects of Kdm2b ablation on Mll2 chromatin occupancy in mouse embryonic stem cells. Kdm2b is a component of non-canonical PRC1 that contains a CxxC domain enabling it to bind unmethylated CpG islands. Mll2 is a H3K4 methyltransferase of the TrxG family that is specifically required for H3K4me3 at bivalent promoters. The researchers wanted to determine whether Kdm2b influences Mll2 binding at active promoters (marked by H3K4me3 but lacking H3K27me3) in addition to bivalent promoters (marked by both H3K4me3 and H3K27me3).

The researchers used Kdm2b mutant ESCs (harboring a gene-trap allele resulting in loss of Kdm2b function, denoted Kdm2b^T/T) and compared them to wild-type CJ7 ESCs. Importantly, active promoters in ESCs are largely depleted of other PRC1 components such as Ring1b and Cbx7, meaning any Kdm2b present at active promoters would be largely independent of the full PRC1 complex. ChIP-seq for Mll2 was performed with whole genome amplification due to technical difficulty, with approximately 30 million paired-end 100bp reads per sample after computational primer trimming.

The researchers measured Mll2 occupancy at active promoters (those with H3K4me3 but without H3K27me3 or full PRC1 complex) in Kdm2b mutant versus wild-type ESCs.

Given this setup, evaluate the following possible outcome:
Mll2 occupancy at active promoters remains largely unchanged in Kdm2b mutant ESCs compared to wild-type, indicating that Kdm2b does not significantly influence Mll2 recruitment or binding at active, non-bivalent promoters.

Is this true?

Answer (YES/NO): NO